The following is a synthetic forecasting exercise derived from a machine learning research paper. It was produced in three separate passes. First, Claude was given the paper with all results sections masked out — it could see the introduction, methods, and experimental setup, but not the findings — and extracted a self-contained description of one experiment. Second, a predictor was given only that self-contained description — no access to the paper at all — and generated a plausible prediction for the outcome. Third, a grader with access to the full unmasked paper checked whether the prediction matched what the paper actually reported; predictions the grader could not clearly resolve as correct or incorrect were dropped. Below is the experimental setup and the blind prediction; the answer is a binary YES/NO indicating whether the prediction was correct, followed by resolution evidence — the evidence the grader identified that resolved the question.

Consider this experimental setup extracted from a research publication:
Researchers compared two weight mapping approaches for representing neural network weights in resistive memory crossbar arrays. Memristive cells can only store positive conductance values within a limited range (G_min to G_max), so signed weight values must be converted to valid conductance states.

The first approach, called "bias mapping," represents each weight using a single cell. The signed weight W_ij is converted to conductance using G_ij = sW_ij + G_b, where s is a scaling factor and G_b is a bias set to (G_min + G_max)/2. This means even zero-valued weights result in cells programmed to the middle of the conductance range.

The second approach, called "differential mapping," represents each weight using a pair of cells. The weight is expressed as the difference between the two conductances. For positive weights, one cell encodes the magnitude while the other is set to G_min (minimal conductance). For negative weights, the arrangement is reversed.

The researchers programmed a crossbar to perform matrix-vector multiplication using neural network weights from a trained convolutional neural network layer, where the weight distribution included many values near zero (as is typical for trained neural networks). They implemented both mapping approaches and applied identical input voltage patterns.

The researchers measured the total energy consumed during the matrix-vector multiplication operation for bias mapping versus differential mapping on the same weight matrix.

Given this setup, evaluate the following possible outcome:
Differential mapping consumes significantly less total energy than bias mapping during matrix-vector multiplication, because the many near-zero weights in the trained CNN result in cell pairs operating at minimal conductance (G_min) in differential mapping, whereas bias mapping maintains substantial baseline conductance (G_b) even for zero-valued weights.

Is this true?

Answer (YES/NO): YES